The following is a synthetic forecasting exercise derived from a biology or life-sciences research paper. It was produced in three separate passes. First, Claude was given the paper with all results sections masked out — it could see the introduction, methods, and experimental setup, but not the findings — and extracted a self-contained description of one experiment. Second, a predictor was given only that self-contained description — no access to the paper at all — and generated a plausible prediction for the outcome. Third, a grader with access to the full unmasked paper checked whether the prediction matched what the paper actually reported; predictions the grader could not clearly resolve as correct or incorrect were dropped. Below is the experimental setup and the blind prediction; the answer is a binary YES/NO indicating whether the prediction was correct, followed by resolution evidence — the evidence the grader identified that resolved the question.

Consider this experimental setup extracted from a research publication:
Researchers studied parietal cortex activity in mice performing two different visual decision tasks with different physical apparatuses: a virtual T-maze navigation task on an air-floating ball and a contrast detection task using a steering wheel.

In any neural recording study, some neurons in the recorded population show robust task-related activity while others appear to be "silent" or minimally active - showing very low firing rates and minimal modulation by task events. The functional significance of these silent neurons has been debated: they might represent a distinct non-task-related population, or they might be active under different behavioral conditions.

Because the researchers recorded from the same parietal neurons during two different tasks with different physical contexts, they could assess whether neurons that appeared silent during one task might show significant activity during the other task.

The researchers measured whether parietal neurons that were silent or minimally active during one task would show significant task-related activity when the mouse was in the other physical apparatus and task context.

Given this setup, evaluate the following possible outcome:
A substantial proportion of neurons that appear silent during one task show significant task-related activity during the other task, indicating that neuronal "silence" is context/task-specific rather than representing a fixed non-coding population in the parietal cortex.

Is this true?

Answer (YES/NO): YES